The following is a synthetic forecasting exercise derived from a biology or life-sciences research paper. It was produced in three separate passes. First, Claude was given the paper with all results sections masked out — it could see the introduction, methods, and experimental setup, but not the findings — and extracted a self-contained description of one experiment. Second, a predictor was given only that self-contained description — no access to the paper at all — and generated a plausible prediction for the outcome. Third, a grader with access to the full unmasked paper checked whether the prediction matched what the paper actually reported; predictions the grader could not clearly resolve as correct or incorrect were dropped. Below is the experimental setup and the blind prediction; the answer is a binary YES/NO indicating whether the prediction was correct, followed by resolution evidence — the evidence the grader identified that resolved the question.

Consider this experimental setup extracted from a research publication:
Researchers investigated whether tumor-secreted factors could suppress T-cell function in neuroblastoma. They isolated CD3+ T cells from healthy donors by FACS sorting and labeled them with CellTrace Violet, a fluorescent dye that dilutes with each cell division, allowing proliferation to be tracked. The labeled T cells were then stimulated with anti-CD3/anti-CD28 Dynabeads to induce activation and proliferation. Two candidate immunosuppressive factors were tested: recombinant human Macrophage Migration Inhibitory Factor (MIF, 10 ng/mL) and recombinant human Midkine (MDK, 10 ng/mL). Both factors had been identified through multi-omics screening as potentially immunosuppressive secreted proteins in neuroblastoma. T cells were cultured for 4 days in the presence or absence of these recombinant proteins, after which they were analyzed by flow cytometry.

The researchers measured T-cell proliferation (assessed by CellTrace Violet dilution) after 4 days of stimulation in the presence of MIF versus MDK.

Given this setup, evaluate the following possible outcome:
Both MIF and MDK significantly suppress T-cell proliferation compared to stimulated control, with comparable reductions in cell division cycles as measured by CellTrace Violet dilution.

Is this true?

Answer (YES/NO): NO